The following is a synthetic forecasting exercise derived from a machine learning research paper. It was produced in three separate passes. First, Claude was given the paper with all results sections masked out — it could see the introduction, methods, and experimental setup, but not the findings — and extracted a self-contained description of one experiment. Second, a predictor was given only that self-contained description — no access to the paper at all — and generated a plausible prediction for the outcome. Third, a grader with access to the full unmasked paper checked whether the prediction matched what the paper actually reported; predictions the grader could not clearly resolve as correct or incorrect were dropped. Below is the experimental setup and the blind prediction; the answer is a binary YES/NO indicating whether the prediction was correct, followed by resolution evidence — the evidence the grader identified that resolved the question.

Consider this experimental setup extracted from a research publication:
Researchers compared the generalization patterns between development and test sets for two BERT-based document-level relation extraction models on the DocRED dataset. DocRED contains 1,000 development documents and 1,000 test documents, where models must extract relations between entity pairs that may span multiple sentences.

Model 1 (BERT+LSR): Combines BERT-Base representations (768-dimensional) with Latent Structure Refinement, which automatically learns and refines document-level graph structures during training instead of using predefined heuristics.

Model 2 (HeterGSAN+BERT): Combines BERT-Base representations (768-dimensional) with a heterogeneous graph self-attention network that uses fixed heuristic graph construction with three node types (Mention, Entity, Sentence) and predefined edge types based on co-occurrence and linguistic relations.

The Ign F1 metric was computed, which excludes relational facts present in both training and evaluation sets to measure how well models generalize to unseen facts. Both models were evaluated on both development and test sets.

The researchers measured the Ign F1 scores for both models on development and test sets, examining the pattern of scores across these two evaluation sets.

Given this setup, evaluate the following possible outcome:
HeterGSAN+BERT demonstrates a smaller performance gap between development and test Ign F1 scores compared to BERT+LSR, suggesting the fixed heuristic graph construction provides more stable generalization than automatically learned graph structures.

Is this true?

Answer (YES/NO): YES